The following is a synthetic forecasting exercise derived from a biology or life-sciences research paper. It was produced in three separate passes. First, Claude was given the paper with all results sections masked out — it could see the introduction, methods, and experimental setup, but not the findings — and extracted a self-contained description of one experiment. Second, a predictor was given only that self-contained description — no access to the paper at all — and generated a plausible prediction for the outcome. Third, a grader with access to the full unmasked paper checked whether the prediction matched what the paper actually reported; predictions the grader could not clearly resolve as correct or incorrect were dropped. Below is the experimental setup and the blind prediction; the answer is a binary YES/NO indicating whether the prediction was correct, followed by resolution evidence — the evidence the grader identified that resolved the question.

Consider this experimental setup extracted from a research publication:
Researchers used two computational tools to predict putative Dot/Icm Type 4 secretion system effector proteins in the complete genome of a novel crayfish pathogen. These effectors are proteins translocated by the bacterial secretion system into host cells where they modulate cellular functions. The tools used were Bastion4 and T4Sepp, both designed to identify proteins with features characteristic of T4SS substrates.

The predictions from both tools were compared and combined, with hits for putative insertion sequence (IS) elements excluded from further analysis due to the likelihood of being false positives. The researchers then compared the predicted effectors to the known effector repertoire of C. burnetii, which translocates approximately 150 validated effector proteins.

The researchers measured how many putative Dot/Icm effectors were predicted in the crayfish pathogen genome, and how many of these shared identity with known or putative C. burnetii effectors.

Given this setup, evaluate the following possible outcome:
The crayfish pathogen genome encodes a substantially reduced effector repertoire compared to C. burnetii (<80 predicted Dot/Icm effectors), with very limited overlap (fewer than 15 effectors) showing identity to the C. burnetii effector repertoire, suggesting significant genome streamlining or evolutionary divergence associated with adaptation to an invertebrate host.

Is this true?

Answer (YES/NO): NO